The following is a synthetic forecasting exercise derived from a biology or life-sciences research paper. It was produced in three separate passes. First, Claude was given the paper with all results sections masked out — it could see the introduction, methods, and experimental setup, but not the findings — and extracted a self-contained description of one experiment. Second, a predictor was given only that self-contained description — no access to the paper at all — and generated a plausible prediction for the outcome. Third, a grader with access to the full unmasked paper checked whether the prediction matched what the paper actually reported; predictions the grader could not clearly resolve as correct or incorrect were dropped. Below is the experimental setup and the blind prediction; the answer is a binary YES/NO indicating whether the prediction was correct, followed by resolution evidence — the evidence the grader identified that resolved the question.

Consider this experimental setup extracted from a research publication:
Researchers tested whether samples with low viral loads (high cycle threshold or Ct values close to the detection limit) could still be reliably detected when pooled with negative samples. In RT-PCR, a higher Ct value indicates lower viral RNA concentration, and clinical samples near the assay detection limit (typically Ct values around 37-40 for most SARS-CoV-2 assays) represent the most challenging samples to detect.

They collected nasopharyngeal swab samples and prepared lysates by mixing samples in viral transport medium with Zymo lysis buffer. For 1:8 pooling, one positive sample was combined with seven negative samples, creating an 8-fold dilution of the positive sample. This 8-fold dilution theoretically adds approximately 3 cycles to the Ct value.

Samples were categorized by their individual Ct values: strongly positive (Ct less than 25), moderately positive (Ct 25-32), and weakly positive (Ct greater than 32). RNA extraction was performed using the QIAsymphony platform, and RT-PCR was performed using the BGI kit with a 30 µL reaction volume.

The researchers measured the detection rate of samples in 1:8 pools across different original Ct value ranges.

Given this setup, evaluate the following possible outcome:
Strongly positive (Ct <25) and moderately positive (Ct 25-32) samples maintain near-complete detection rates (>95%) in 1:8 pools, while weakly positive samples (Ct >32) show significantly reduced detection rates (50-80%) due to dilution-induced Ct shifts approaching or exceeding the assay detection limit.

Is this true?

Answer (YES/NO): NO